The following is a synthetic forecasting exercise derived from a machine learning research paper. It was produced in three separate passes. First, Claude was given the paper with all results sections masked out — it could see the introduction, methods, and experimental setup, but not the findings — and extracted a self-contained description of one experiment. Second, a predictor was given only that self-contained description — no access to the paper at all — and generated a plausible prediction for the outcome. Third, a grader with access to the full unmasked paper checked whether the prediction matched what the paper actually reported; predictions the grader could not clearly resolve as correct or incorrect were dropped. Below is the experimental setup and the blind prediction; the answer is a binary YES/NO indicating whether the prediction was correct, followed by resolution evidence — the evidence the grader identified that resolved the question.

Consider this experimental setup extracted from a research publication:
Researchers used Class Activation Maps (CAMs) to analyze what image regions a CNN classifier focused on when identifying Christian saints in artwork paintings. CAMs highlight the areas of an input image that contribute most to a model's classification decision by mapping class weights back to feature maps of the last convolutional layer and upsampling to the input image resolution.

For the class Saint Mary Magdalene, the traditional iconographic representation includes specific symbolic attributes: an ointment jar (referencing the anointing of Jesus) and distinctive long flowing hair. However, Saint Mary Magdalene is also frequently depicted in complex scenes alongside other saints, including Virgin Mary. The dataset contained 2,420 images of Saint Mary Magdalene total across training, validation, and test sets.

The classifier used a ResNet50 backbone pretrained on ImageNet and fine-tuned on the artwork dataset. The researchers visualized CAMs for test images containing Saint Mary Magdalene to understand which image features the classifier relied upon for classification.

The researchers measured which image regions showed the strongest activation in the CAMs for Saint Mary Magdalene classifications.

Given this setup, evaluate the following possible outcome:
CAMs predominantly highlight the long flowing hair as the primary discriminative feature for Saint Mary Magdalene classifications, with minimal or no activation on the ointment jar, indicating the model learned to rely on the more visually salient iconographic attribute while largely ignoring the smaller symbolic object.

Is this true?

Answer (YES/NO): NO